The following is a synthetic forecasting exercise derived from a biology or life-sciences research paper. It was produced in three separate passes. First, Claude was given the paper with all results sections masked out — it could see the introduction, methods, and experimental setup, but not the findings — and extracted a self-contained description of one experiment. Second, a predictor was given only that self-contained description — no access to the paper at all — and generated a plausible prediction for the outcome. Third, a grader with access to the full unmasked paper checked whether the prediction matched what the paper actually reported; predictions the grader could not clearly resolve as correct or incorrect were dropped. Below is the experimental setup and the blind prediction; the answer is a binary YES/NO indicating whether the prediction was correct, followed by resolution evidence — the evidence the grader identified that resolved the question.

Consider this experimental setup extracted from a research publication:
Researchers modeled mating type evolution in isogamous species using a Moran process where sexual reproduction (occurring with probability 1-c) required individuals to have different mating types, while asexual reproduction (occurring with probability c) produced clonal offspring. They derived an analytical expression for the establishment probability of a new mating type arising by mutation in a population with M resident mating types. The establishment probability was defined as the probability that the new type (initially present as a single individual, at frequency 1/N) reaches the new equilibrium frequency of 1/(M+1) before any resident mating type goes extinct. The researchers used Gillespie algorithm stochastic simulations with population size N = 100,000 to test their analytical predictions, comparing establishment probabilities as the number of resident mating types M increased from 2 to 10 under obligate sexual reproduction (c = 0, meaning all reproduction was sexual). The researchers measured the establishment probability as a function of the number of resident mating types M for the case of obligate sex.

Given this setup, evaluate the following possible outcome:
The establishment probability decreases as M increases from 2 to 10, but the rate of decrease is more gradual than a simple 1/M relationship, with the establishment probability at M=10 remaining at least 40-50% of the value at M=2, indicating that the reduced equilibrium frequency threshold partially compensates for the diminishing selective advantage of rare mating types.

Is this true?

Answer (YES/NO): NO